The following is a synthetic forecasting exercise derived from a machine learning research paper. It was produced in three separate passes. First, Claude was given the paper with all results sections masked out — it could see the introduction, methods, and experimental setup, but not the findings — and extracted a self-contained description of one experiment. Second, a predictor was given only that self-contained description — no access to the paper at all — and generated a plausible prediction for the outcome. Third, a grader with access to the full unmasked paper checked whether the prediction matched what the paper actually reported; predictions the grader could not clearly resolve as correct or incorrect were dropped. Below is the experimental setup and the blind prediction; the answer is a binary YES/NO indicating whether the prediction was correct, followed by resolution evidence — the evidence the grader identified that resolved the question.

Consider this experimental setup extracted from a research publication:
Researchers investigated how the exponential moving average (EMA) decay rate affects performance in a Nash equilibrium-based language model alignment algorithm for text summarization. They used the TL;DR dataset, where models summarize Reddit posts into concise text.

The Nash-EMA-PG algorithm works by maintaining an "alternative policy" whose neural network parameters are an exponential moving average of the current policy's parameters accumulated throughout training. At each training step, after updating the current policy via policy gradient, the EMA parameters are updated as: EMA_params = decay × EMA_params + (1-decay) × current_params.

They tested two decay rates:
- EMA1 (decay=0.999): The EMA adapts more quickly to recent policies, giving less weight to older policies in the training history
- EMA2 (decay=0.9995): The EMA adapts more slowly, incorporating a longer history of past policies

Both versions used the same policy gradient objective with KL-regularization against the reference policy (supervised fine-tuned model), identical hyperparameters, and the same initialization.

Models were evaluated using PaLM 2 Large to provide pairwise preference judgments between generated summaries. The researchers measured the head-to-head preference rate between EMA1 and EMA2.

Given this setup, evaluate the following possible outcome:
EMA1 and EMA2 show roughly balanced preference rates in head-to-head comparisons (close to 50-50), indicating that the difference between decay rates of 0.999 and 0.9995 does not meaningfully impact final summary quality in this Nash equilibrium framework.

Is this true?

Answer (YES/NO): NO